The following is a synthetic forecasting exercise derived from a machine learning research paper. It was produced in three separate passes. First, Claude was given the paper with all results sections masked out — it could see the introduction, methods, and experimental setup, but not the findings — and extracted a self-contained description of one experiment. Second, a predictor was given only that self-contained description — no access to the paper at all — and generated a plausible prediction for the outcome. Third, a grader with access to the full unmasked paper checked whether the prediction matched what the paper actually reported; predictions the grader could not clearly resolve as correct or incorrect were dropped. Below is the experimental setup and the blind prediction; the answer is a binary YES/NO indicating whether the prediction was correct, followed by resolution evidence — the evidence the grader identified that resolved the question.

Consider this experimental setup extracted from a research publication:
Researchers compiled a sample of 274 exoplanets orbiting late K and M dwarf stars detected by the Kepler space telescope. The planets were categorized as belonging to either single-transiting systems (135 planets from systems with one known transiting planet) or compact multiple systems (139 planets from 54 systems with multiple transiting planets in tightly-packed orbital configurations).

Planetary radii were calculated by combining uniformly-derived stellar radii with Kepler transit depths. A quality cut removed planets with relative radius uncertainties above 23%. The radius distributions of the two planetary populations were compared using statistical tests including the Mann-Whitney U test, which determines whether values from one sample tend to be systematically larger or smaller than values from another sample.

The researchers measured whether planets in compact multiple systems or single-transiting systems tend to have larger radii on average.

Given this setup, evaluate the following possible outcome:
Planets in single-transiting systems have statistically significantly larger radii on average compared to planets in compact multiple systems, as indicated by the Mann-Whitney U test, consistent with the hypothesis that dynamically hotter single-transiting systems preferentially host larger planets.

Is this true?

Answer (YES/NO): NO